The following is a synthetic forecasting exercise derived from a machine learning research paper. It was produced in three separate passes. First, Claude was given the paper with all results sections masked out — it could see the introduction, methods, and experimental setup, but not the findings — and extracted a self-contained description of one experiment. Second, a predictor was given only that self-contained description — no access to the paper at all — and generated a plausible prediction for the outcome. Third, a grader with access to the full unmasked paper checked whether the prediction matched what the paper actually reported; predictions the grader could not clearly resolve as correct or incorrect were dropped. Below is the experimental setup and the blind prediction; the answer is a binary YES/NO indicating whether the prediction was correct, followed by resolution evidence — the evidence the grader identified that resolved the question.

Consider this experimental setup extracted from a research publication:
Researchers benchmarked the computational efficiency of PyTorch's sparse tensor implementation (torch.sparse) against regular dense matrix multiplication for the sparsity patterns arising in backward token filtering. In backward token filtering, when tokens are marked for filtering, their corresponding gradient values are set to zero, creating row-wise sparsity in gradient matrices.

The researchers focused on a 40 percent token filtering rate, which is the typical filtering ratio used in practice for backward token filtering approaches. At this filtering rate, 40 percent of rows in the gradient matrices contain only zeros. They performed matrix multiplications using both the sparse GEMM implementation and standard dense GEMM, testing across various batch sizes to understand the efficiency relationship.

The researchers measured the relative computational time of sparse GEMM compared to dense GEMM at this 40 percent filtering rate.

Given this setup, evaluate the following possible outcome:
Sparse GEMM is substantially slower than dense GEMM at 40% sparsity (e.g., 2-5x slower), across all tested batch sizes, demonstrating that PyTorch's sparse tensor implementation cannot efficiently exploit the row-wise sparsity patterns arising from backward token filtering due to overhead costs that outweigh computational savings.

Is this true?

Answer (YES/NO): NO